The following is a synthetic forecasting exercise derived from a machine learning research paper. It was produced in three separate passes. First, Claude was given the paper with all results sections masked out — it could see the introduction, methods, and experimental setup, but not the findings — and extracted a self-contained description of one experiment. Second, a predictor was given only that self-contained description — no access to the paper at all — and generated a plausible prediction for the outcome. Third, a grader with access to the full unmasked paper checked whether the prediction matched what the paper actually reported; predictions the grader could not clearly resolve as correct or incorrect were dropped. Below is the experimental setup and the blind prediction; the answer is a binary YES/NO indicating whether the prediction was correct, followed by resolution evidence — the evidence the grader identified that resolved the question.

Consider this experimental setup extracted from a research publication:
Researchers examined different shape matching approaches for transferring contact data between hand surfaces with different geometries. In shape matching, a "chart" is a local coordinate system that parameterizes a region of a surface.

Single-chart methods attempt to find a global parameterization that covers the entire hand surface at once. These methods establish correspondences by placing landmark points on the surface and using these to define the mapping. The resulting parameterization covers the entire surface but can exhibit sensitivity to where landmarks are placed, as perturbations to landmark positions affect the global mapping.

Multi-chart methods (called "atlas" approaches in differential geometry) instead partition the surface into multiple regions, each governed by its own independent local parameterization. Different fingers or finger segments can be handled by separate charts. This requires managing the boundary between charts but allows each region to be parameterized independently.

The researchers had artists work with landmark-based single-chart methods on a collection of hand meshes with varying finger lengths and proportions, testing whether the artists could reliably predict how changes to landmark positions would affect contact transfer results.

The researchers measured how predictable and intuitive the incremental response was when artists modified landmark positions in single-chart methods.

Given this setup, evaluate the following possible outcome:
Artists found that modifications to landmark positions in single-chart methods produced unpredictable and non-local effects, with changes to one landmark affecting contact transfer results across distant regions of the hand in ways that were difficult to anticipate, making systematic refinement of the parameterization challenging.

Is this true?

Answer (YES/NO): NO